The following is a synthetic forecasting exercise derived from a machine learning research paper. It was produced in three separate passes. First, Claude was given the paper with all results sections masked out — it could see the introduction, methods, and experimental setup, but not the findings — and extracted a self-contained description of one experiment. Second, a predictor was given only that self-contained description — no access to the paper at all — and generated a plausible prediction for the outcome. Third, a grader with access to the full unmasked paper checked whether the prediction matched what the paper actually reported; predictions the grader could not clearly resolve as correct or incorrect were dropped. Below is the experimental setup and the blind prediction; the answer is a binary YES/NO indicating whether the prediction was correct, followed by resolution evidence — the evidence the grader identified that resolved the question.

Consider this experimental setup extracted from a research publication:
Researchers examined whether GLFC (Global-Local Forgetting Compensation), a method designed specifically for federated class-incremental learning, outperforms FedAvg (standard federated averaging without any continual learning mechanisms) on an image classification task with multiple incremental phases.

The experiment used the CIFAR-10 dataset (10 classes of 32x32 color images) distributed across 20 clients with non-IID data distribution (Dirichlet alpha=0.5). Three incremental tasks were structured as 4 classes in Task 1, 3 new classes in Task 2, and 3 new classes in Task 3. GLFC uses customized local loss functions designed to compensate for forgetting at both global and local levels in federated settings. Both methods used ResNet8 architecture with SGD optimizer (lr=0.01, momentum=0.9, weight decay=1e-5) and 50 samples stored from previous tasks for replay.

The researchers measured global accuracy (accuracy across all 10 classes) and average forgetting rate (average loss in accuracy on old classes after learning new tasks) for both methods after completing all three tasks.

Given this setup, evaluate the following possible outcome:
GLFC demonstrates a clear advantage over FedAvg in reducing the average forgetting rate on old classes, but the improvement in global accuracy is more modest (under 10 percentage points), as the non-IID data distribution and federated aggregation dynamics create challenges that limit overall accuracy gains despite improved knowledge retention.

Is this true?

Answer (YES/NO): NO